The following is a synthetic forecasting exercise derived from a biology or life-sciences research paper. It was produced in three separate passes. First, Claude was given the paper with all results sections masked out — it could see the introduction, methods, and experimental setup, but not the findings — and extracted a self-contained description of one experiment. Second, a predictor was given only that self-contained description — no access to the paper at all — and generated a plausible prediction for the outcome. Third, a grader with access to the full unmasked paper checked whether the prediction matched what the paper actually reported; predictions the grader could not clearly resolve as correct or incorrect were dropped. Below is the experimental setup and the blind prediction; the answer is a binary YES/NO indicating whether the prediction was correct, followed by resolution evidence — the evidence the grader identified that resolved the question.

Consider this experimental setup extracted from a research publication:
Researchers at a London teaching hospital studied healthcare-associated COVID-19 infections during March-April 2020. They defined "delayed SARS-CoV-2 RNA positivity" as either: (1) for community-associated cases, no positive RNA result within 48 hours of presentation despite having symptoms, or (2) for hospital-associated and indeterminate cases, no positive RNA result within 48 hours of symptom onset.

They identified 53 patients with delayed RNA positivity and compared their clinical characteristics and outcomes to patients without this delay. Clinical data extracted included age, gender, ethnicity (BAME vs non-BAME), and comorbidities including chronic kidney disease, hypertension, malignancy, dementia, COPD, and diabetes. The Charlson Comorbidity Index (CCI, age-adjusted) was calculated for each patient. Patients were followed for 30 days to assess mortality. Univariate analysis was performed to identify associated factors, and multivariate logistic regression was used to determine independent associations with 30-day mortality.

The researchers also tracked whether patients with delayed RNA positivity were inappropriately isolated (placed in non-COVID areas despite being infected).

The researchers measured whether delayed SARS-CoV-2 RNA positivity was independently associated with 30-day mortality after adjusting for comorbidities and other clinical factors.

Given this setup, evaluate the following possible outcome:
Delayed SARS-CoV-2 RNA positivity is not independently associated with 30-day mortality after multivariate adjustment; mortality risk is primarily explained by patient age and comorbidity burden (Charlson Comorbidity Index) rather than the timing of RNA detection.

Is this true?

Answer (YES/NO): NO